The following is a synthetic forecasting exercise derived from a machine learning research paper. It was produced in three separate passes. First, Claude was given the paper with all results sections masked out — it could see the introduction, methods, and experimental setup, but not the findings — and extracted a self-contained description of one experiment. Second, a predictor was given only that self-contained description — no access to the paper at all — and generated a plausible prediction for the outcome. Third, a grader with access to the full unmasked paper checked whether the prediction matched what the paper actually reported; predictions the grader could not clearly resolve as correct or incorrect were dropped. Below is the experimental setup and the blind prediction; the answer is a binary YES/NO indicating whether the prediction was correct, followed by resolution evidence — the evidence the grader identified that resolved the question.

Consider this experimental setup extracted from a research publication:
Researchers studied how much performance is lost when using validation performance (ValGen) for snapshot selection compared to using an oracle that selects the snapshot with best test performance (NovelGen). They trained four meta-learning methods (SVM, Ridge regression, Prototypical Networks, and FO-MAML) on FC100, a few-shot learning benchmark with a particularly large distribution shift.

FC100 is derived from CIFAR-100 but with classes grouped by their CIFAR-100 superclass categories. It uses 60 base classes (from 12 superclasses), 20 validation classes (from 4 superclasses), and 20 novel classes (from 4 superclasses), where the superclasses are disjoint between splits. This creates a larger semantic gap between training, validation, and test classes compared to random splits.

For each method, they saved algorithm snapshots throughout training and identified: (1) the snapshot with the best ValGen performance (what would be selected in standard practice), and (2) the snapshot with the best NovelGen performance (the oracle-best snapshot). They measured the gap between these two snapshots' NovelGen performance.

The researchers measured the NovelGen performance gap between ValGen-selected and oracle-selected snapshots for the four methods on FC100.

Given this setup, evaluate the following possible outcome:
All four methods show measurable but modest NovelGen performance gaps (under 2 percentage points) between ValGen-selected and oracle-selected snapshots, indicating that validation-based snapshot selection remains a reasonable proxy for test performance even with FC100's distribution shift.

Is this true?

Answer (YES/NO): NO